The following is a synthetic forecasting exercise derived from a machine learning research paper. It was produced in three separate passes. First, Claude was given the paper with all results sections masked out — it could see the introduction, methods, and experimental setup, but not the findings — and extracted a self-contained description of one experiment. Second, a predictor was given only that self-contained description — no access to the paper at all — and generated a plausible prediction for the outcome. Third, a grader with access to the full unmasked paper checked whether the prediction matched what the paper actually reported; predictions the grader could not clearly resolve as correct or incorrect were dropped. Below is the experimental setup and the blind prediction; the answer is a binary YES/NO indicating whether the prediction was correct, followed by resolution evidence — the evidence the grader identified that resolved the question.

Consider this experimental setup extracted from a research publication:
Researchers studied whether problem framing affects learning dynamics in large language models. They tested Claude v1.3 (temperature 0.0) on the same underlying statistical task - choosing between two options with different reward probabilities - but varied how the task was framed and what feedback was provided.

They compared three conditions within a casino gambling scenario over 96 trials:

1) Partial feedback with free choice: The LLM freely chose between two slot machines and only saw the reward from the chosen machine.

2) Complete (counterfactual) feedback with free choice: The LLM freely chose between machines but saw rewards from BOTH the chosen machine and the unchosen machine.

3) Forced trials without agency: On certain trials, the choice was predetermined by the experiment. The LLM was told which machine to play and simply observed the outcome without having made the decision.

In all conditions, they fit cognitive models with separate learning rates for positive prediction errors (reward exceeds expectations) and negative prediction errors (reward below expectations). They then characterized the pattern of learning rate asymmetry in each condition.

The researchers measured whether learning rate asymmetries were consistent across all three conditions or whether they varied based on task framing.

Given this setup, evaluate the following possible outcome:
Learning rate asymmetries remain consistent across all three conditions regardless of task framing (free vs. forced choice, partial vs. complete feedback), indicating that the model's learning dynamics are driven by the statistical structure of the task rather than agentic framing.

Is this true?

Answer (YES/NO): NO